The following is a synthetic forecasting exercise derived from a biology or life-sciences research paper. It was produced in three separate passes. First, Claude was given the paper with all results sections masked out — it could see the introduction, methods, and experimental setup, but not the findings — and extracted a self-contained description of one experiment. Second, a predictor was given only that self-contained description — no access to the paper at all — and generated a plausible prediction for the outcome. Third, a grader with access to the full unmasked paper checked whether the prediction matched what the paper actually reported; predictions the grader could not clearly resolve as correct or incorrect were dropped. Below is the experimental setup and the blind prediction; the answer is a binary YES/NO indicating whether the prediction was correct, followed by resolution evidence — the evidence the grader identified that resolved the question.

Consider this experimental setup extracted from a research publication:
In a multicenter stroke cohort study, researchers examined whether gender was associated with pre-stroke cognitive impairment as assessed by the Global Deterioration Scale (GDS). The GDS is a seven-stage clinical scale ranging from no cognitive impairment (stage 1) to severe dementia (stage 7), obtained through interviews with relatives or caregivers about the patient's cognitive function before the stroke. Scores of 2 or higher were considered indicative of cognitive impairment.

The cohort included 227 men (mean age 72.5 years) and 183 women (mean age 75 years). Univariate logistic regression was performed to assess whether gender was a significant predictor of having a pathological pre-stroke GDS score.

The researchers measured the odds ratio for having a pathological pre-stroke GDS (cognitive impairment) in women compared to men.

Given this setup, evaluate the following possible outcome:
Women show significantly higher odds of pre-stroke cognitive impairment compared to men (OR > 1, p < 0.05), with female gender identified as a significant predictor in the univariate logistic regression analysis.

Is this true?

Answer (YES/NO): NO